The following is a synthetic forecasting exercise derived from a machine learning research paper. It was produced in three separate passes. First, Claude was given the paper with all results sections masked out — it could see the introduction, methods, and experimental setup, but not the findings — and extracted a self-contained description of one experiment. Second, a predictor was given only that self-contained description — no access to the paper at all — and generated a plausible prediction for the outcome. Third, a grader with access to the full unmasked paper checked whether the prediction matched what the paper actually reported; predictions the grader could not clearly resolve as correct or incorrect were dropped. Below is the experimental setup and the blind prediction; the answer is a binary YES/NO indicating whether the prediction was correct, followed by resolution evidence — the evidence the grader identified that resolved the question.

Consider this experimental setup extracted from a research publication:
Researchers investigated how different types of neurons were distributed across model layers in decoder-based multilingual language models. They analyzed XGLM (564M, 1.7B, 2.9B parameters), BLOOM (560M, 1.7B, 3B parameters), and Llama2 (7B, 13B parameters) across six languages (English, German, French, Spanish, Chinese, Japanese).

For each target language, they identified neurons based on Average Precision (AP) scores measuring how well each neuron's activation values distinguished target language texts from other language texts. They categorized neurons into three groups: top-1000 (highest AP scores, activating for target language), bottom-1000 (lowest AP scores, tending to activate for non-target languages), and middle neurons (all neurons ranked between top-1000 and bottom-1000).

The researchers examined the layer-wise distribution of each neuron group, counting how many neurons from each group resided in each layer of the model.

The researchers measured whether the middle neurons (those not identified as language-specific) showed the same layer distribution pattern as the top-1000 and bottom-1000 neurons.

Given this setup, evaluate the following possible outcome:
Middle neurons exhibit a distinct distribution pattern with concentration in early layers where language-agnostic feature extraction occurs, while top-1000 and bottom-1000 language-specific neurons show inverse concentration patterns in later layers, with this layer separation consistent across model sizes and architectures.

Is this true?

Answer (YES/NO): NO